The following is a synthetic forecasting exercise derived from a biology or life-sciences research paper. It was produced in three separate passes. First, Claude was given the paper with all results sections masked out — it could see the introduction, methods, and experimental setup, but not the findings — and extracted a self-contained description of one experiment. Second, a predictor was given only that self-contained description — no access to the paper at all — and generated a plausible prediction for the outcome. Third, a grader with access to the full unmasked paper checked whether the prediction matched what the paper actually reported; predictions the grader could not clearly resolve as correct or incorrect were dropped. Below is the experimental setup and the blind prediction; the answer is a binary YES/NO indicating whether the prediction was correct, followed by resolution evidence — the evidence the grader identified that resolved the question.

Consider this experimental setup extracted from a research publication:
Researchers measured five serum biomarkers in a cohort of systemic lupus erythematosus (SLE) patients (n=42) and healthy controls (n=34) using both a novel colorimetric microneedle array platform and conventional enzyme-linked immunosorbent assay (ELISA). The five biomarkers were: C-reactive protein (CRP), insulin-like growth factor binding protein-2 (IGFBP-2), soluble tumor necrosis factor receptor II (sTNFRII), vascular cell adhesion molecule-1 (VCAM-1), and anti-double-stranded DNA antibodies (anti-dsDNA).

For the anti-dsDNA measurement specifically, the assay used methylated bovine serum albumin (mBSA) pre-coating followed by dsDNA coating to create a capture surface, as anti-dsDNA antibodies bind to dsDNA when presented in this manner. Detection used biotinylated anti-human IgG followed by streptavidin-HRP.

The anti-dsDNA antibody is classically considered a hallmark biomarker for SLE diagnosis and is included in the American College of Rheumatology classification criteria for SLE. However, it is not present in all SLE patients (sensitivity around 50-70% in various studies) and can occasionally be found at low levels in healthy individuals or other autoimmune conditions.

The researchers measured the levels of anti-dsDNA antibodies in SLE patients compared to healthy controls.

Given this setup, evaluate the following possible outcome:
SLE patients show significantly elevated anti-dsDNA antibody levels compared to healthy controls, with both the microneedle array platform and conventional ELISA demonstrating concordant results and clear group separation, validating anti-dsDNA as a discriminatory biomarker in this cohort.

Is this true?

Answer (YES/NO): YES